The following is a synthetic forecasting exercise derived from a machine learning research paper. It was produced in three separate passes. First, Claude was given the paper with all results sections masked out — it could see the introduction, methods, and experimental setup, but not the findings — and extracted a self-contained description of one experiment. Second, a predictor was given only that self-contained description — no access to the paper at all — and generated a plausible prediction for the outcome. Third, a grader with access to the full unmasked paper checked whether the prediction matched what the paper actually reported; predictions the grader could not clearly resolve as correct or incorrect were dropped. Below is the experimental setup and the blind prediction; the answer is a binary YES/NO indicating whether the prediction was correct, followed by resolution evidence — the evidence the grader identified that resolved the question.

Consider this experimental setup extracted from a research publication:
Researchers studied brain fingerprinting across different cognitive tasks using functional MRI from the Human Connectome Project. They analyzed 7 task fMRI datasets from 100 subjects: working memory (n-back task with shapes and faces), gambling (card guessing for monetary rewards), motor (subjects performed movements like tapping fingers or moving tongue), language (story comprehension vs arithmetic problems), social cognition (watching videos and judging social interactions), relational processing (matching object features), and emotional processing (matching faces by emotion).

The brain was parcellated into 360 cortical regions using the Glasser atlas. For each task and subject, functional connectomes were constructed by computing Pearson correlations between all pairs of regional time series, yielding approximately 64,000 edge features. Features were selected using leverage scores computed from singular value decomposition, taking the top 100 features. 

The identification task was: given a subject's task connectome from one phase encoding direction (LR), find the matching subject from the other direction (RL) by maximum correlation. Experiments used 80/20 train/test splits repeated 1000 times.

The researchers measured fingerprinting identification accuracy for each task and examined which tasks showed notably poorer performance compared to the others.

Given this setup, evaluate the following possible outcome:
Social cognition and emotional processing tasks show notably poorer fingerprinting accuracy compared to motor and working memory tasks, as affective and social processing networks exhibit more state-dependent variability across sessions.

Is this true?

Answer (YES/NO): NO